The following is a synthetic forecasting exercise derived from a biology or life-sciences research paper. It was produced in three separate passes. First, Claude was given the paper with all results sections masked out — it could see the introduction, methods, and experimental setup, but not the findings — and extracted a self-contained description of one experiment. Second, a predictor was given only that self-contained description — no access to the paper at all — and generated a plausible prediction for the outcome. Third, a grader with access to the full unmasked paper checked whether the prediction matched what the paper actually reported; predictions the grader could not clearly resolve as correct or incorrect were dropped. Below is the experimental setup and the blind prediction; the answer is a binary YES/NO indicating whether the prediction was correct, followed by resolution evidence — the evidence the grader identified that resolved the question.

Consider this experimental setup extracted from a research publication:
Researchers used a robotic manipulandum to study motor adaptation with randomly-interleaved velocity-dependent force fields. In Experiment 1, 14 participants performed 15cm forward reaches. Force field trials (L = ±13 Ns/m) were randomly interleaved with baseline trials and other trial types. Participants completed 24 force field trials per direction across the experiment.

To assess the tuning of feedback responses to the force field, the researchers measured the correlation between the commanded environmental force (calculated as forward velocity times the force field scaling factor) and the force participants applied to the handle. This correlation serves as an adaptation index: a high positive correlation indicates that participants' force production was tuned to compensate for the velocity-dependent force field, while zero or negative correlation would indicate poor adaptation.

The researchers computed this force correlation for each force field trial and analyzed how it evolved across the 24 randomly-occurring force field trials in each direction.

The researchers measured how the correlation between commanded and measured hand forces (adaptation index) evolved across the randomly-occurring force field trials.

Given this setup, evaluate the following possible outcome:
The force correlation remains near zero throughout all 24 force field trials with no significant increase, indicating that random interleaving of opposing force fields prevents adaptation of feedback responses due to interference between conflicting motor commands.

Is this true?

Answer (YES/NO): NO